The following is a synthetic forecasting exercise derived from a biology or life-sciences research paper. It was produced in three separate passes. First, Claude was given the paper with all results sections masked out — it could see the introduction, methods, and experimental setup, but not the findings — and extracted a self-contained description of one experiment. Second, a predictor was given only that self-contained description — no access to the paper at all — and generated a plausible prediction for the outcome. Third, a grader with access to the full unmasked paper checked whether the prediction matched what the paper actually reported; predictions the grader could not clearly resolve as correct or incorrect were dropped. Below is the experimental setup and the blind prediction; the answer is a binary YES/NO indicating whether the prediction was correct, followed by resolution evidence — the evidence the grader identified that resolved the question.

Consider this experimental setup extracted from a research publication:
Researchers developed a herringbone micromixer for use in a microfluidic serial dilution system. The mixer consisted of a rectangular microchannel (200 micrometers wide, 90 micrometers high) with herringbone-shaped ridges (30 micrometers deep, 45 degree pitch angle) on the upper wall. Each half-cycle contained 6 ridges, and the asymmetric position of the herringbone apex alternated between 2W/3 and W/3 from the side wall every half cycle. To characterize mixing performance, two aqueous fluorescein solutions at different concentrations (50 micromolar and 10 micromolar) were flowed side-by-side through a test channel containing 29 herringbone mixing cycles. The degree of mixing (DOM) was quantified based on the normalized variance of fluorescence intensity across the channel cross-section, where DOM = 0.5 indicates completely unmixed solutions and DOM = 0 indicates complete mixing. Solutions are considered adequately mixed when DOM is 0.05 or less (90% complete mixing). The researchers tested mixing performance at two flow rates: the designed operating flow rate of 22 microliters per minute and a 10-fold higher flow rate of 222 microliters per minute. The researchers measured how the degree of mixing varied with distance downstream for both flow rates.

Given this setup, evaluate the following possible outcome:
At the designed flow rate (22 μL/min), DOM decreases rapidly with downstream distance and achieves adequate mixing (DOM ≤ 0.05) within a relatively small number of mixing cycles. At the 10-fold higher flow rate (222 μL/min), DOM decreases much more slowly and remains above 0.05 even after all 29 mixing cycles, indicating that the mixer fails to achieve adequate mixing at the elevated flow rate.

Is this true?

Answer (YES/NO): NO